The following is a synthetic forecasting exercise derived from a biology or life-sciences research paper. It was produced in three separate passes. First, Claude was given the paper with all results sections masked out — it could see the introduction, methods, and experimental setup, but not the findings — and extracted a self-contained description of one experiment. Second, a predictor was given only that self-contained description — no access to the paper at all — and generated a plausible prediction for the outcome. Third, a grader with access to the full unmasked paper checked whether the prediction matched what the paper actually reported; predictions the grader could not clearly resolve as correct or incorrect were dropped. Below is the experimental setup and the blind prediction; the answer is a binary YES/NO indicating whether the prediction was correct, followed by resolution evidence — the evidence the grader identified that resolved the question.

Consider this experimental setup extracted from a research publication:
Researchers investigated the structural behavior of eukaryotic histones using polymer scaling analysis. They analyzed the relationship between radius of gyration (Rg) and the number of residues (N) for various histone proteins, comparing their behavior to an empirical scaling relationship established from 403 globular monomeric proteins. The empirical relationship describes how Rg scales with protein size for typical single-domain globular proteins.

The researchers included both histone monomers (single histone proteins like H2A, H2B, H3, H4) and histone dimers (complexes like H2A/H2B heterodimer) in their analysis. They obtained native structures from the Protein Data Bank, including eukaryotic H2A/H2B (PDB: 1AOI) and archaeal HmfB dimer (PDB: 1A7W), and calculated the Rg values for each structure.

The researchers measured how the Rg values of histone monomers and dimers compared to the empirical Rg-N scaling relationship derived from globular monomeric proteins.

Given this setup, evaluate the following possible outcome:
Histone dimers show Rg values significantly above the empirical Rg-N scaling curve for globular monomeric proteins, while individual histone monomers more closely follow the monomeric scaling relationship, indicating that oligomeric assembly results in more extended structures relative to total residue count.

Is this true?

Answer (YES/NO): NO